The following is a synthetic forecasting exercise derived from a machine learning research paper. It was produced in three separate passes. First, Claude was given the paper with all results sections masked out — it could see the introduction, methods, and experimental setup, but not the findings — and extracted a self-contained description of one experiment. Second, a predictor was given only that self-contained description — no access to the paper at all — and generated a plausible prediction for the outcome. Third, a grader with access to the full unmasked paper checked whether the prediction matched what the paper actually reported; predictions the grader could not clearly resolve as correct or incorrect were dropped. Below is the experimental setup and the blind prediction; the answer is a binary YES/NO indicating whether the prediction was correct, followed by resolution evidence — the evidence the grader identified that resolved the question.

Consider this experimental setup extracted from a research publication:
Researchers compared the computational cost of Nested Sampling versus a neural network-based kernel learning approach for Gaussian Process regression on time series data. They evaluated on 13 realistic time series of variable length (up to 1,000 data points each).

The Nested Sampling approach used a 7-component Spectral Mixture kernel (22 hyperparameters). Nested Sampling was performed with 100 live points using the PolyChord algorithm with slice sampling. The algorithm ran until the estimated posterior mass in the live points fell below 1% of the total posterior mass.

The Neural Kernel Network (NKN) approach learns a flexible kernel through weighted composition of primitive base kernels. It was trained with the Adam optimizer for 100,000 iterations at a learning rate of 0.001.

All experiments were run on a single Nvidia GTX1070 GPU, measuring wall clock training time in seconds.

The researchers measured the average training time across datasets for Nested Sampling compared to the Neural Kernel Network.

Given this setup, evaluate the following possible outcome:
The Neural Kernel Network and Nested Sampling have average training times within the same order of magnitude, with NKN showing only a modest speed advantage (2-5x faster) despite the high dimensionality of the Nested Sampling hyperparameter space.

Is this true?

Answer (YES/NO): NO